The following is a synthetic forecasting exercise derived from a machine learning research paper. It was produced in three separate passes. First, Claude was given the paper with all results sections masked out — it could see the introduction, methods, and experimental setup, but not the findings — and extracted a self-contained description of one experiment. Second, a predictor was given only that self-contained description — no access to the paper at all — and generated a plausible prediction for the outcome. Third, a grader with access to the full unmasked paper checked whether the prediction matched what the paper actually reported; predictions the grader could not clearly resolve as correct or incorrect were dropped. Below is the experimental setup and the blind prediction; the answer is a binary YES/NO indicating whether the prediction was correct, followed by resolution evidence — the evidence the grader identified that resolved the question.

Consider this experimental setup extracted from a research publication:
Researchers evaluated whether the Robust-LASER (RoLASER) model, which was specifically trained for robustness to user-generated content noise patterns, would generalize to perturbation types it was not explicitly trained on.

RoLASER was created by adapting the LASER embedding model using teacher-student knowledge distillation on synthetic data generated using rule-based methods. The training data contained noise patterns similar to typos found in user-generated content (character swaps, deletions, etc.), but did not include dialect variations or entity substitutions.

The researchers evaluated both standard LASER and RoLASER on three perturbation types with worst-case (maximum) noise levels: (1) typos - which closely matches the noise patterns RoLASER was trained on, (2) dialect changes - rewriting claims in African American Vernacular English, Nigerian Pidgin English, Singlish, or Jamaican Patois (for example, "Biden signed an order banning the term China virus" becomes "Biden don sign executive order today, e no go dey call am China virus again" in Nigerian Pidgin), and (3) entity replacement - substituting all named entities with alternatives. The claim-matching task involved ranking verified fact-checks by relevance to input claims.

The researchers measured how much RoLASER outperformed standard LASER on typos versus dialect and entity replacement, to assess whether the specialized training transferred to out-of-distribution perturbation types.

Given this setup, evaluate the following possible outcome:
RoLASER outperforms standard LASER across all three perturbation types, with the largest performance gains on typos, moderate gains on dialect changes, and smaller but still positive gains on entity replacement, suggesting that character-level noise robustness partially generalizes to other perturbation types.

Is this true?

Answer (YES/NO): NO